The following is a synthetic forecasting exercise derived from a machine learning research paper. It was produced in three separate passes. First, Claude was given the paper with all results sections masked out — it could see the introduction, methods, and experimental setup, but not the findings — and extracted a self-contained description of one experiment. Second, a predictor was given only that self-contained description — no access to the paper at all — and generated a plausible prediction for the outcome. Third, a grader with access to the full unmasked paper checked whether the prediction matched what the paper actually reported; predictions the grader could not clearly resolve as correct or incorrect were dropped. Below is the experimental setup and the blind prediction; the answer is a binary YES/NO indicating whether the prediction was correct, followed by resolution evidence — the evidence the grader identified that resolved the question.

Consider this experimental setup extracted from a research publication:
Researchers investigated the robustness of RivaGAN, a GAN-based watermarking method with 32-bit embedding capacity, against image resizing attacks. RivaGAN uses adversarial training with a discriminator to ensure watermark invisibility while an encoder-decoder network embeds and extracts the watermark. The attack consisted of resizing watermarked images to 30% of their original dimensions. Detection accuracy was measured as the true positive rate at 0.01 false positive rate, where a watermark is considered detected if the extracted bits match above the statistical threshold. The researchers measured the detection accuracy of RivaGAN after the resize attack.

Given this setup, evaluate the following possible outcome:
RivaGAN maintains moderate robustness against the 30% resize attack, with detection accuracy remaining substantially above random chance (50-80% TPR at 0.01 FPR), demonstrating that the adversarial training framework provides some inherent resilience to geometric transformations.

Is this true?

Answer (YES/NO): NO